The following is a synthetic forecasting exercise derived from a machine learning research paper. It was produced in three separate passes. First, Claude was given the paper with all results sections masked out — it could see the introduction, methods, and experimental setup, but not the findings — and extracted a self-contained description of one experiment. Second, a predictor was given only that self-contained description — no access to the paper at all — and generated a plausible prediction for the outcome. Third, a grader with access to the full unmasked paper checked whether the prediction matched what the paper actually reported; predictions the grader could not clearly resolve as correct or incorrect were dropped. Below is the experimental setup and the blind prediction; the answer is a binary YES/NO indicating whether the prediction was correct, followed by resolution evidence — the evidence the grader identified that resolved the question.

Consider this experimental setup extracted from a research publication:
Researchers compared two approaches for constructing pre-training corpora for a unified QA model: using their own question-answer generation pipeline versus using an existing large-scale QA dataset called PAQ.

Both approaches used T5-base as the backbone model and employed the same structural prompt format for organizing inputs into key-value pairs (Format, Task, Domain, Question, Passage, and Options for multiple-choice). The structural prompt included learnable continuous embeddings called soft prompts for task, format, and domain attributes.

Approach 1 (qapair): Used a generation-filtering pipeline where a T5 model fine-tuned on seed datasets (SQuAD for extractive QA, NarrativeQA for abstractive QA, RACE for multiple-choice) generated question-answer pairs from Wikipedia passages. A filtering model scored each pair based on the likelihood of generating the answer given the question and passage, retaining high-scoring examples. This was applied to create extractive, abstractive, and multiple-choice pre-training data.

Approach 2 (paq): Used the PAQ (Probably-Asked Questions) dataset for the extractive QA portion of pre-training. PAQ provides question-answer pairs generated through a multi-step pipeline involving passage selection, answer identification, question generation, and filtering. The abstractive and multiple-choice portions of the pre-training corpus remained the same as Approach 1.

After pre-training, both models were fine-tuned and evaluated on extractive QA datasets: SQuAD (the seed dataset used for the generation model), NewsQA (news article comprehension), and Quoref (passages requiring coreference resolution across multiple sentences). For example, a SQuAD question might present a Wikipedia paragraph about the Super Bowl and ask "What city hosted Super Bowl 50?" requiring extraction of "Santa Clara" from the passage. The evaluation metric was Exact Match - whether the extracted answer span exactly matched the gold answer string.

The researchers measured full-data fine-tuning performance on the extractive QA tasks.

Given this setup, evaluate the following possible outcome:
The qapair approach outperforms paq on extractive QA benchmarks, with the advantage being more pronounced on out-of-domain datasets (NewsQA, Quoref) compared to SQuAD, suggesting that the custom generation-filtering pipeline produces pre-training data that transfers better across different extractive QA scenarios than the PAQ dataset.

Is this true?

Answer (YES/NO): NO